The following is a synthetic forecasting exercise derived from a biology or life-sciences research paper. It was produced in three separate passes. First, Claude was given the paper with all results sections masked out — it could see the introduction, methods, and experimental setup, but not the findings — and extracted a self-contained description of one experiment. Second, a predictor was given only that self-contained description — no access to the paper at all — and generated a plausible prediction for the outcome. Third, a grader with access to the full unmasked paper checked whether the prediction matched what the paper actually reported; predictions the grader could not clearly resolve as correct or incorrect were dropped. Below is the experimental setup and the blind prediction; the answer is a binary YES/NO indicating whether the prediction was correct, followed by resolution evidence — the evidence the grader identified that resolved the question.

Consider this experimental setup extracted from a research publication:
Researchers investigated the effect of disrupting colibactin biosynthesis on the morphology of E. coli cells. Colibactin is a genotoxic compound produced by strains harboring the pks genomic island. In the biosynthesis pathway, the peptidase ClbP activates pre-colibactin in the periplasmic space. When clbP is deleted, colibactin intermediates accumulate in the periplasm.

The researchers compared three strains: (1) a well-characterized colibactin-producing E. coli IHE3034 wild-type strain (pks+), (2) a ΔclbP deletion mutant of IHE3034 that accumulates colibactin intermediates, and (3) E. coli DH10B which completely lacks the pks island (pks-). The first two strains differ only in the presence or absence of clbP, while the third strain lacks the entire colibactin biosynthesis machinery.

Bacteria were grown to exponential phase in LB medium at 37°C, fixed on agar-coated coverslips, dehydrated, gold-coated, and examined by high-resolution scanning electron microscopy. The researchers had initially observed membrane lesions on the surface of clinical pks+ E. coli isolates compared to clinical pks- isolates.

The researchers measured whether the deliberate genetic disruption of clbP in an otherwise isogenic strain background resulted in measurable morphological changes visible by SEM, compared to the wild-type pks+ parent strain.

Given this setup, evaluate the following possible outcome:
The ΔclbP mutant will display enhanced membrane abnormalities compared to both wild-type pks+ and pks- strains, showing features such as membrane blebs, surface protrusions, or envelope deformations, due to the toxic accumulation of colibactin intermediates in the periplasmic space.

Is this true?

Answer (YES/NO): NO